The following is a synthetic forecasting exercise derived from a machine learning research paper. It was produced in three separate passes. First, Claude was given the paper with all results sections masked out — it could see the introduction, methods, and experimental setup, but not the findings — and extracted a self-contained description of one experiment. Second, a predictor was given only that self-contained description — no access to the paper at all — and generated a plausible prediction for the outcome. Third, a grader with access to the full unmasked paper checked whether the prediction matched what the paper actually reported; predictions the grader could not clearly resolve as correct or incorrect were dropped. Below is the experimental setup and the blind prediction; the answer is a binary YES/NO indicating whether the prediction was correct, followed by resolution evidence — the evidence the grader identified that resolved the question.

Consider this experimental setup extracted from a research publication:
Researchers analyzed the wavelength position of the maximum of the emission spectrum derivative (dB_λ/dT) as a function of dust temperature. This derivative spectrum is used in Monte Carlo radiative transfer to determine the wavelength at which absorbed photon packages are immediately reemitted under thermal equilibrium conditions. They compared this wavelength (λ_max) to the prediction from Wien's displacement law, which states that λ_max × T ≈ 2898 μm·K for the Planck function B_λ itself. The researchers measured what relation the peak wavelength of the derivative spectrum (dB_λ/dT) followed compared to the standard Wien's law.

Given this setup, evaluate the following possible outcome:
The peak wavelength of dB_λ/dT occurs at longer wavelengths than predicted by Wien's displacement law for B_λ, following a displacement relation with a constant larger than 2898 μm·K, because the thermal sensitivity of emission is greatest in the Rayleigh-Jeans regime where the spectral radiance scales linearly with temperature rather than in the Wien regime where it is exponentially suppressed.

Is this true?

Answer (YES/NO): NO